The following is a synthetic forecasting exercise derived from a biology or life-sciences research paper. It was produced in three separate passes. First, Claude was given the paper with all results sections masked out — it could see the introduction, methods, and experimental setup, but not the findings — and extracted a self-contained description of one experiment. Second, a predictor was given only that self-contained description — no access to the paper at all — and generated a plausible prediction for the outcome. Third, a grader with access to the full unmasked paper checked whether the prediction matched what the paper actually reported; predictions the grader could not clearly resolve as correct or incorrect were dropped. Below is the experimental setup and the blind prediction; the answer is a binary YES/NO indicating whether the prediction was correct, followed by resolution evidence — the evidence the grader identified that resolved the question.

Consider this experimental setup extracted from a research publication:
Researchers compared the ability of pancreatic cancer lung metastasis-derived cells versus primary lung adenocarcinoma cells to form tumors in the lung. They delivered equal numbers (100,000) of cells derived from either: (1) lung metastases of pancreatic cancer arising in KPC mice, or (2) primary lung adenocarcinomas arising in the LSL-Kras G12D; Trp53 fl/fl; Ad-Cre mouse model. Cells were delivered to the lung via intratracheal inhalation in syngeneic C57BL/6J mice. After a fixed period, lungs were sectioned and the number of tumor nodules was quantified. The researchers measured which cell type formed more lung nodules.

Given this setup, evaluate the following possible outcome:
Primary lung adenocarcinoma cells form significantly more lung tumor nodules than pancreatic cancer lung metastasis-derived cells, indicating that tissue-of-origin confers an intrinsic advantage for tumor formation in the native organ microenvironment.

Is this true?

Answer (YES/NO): YES